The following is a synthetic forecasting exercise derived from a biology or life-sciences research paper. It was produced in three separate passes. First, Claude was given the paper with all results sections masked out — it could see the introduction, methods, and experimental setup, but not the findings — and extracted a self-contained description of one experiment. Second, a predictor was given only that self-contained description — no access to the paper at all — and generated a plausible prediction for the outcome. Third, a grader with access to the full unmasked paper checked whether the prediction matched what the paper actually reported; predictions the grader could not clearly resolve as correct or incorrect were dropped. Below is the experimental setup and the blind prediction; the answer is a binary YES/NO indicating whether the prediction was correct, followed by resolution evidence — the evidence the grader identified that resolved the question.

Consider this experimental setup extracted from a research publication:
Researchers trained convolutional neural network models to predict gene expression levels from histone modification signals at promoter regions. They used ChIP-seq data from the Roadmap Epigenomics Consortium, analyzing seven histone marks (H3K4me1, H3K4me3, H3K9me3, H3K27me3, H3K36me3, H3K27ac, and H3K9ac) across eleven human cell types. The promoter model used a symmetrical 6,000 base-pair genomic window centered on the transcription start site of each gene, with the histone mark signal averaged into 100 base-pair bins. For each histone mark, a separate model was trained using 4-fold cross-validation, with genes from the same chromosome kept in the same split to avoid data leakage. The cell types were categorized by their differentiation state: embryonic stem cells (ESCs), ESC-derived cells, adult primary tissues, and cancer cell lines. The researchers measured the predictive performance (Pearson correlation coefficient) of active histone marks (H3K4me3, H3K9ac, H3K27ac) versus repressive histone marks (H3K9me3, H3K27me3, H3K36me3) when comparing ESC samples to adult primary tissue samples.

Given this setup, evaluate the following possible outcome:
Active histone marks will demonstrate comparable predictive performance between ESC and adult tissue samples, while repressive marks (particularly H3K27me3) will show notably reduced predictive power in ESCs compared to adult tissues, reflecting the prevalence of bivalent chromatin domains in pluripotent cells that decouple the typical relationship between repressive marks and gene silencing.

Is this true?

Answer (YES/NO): NO